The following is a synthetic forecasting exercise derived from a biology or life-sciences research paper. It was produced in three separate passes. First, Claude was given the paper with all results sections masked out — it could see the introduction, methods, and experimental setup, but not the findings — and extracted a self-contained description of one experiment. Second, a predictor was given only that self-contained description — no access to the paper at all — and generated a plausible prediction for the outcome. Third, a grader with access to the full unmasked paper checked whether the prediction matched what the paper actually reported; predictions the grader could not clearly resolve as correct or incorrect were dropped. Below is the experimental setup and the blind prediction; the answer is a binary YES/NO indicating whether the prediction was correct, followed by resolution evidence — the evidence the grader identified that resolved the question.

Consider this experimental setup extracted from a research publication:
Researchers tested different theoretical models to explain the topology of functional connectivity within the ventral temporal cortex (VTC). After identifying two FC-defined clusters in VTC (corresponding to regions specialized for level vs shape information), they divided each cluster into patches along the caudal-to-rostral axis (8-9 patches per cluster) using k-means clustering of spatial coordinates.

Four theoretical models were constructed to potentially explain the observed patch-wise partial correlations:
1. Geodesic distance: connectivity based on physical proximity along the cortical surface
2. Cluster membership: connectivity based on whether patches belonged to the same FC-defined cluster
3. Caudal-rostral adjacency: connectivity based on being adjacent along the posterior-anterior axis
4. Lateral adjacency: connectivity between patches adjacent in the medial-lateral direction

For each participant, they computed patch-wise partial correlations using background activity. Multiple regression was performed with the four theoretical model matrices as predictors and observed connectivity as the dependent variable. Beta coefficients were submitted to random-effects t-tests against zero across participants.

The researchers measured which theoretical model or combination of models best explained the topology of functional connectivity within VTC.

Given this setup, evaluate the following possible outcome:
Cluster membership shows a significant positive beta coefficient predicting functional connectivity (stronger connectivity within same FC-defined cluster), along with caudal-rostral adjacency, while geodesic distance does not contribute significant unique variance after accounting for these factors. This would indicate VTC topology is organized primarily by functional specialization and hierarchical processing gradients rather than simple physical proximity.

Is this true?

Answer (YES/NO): NO